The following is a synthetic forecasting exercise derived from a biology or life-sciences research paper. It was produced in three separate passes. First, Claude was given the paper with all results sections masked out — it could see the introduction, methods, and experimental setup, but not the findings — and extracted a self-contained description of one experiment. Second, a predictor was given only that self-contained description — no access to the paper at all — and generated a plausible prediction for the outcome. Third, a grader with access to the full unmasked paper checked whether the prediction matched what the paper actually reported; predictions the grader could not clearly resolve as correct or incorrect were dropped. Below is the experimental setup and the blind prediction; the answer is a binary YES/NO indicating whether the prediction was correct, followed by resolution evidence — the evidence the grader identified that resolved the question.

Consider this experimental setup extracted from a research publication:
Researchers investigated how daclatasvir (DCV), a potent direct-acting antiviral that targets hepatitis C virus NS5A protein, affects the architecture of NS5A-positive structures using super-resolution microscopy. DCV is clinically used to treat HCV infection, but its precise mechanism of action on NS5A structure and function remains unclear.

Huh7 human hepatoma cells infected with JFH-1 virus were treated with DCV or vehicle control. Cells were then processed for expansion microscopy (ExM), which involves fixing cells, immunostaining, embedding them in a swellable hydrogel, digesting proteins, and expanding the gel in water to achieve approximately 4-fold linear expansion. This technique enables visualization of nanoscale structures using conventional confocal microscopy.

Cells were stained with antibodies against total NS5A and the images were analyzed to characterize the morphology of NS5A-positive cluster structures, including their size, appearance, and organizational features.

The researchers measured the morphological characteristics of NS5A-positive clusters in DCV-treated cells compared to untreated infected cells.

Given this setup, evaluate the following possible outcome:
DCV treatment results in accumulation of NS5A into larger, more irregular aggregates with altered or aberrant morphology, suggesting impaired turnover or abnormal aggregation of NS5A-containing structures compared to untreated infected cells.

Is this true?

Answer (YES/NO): YES